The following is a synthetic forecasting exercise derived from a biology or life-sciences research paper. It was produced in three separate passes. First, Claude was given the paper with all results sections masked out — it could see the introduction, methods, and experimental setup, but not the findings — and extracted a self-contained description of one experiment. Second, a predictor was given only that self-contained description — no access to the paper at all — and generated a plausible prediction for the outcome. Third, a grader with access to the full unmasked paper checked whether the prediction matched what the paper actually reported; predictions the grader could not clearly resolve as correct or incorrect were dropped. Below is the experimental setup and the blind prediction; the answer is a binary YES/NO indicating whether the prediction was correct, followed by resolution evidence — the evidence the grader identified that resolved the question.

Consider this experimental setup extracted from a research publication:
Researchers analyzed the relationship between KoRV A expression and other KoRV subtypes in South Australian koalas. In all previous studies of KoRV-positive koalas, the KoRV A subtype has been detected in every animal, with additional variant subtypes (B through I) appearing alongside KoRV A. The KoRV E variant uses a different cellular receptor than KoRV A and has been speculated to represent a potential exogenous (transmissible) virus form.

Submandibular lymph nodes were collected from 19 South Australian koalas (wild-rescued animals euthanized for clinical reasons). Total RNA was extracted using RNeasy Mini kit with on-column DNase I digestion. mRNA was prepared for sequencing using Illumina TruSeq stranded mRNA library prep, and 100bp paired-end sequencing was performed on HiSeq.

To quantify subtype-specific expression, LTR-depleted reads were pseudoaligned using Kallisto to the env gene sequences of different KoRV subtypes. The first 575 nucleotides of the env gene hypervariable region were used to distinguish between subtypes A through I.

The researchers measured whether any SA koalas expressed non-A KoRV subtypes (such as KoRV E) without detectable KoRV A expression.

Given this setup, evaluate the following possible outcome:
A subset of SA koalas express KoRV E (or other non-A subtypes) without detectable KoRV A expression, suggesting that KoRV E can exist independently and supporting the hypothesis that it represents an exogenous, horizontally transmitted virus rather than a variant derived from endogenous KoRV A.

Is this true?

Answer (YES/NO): YES